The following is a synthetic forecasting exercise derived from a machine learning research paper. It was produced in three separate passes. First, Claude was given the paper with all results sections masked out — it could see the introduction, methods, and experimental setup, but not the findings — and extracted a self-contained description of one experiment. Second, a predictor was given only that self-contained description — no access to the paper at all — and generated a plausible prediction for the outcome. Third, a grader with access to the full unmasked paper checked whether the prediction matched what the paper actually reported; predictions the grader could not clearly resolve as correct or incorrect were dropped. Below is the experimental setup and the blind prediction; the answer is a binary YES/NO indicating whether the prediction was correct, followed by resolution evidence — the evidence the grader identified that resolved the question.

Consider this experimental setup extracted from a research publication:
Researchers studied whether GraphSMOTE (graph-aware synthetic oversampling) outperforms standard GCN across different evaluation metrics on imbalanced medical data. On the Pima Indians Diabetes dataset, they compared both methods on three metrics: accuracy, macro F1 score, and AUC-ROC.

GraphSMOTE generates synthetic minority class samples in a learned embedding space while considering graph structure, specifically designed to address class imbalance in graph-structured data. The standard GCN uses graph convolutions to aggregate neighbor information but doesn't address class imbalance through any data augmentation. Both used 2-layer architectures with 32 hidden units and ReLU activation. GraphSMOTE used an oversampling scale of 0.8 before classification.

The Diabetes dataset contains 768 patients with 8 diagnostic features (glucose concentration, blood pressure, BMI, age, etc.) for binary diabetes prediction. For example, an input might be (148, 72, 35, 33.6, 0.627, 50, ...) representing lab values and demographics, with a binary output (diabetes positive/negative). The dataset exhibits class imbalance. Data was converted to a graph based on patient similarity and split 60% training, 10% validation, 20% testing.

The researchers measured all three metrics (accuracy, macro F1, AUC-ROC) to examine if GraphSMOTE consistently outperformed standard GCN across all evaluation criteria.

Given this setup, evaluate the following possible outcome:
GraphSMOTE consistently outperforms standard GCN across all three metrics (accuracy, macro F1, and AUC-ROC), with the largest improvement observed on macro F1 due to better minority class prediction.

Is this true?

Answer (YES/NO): NO